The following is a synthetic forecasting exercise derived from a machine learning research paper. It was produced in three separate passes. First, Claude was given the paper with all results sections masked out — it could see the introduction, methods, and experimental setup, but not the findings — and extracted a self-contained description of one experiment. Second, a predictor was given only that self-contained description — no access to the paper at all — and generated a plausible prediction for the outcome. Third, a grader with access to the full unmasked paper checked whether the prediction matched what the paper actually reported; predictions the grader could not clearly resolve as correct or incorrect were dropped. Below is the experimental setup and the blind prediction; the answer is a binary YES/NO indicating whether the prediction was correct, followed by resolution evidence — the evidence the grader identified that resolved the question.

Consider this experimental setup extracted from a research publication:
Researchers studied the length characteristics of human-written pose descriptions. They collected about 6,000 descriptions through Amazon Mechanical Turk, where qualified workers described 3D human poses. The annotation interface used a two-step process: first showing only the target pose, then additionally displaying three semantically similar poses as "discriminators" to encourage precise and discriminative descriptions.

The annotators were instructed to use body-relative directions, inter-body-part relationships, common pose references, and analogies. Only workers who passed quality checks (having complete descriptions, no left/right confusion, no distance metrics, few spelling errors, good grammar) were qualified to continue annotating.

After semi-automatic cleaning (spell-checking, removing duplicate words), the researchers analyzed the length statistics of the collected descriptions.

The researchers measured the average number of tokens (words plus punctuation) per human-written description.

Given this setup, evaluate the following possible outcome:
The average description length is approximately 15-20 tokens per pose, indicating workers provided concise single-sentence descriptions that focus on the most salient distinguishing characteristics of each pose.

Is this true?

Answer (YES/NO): NO